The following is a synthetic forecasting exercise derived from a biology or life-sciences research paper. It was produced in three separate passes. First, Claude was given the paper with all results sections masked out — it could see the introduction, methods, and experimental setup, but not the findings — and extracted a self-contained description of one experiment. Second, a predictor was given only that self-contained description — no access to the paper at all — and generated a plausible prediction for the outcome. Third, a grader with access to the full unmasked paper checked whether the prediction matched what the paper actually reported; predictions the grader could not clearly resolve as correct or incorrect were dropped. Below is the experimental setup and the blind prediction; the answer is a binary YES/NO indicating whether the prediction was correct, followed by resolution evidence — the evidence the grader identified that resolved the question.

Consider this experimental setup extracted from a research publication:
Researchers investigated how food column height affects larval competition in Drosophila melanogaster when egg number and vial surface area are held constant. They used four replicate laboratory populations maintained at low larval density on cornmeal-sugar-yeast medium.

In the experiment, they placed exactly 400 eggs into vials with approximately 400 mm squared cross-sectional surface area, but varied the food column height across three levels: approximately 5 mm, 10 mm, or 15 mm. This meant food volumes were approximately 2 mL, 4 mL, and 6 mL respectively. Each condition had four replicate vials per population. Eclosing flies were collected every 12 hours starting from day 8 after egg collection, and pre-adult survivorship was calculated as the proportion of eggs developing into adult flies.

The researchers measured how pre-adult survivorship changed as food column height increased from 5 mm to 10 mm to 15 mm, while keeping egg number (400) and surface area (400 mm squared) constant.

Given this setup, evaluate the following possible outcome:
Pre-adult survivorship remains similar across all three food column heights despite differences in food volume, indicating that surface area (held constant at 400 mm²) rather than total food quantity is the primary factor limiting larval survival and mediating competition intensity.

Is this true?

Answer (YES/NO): NO